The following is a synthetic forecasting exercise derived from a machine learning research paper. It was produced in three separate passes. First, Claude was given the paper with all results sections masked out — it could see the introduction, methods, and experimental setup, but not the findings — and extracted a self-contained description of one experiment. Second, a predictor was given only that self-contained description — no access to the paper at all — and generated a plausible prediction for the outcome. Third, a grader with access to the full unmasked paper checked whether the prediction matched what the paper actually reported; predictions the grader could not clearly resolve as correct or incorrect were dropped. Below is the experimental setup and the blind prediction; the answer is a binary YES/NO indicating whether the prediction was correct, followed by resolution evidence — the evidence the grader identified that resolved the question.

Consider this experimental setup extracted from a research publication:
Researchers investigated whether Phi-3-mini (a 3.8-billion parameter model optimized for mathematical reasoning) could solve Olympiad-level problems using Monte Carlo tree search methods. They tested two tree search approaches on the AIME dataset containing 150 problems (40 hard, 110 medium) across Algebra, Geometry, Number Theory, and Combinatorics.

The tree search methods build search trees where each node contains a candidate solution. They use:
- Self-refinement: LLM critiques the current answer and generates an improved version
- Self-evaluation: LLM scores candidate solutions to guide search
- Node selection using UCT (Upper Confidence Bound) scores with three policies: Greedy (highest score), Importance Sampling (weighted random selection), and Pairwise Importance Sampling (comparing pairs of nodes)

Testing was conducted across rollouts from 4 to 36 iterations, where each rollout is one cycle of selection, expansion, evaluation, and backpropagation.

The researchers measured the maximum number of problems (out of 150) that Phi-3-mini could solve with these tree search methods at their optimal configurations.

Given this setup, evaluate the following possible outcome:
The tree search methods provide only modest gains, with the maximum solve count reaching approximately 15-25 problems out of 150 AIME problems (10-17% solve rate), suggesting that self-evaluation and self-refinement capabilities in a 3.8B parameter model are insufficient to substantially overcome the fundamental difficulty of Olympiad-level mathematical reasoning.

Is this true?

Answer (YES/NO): NO